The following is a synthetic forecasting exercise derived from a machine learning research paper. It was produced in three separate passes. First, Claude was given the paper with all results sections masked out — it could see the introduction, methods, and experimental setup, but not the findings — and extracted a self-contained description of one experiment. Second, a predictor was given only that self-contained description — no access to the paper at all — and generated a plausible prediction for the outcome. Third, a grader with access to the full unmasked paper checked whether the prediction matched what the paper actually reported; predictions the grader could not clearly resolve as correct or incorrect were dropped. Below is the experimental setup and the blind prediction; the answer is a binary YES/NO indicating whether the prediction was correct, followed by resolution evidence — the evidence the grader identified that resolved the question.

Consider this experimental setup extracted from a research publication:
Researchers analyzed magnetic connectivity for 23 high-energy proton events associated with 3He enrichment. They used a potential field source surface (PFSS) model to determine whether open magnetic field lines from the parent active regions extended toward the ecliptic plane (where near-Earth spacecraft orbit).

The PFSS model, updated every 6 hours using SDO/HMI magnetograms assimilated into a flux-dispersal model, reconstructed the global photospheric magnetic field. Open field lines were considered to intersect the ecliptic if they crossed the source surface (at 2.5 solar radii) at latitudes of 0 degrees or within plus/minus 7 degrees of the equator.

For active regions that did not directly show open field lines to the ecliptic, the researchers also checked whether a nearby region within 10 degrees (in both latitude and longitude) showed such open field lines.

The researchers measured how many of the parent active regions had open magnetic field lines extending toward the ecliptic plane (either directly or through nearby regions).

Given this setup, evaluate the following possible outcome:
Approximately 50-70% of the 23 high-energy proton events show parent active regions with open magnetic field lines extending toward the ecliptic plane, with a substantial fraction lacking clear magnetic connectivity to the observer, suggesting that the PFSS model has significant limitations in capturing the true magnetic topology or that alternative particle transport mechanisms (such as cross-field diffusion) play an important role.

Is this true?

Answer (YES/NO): NO